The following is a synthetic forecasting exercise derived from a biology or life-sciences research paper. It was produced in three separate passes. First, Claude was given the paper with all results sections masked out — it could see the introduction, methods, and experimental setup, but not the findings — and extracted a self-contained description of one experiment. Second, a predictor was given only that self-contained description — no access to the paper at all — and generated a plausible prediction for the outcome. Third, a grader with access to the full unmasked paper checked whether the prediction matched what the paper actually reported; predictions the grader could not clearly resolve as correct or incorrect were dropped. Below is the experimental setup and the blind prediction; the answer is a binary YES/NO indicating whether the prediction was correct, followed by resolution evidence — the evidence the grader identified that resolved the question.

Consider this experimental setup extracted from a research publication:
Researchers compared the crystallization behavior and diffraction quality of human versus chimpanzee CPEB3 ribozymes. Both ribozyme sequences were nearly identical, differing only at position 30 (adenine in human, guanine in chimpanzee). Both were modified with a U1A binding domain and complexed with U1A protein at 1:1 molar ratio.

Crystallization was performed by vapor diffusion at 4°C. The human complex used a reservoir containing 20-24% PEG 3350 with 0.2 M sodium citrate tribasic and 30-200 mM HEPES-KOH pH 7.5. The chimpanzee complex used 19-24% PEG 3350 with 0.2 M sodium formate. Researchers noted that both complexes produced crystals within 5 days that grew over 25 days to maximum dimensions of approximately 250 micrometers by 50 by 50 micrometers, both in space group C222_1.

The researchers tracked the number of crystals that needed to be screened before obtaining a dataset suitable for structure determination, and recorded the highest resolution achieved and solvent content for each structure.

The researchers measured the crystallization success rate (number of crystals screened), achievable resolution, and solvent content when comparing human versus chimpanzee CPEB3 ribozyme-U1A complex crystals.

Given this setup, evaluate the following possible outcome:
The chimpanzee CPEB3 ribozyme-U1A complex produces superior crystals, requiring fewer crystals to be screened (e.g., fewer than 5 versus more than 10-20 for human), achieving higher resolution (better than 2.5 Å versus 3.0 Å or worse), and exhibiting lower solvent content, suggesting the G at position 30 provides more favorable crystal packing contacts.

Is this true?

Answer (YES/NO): NO